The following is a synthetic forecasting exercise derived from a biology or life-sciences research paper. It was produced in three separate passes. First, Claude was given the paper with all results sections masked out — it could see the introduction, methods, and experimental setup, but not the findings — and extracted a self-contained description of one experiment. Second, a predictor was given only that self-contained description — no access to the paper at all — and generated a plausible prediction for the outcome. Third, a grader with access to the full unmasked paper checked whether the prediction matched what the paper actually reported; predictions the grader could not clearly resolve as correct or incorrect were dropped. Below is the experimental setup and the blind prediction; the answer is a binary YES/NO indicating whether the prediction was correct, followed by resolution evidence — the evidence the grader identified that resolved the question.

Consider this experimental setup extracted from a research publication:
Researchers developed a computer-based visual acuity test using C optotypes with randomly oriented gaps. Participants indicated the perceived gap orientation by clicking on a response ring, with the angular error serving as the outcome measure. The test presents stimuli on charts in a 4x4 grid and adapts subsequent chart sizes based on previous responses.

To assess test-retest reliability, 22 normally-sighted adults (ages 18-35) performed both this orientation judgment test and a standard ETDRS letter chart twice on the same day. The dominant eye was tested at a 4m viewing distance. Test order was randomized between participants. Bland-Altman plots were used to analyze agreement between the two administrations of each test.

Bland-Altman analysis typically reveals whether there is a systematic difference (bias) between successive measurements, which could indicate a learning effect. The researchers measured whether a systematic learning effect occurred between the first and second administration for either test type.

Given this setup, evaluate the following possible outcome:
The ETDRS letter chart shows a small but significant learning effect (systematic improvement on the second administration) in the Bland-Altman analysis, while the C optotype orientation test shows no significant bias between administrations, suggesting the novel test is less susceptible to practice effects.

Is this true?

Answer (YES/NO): NO